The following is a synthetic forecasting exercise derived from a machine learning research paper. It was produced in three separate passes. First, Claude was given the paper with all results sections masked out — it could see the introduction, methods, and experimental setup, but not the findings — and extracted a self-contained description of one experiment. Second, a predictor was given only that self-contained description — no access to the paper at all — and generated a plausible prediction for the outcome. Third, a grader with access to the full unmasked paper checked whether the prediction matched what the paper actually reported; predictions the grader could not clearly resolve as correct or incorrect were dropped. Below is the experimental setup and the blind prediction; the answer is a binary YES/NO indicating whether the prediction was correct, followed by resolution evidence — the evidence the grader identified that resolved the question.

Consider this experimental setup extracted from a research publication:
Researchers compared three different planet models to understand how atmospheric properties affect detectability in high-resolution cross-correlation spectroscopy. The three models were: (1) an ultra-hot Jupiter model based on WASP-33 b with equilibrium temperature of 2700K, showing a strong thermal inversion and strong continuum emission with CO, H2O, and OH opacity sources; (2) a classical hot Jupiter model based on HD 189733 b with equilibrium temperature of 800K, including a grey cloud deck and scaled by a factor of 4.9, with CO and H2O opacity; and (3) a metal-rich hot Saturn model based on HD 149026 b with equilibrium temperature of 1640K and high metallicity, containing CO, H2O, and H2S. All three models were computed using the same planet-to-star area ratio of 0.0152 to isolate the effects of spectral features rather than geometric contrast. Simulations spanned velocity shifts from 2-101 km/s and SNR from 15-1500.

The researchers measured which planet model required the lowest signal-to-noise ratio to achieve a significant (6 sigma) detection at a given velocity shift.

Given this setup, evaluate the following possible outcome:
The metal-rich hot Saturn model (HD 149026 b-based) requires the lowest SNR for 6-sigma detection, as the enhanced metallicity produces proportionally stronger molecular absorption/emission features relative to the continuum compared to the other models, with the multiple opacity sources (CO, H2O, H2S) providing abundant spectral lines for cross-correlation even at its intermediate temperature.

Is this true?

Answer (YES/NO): NO